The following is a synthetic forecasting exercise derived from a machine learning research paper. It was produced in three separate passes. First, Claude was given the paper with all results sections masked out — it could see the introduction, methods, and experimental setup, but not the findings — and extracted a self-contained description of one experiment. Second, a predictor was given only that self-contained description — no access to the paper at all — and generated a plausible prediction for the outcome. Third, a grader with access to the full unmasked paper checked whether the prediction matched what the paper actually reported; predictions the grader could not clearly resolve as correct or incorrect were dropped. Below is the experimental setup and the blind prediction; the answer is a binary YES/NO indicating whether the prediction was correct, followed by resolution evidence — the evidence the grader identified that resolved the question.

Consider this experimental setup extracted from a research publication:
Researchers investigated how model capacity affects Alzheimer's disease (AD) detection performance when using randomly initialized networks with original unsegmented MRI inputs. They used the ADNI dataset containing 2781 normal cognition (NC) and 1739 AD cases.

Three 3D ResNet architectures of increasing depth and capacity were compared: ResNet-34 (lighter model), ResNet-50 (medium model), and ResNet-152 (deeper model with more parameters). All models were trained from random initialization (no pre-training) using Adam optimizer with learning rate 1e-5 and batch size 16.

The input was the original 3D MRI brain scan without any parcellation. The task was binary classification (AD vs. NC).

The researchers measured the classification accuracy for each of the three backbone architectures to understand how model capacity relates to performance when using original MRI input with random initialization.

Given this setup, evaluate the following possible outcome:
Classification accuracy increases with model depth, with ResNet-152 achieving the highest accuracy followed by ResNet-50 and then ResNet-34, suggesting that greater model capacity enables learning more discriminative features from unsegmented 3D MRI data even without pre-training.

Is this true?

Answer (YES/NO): NO